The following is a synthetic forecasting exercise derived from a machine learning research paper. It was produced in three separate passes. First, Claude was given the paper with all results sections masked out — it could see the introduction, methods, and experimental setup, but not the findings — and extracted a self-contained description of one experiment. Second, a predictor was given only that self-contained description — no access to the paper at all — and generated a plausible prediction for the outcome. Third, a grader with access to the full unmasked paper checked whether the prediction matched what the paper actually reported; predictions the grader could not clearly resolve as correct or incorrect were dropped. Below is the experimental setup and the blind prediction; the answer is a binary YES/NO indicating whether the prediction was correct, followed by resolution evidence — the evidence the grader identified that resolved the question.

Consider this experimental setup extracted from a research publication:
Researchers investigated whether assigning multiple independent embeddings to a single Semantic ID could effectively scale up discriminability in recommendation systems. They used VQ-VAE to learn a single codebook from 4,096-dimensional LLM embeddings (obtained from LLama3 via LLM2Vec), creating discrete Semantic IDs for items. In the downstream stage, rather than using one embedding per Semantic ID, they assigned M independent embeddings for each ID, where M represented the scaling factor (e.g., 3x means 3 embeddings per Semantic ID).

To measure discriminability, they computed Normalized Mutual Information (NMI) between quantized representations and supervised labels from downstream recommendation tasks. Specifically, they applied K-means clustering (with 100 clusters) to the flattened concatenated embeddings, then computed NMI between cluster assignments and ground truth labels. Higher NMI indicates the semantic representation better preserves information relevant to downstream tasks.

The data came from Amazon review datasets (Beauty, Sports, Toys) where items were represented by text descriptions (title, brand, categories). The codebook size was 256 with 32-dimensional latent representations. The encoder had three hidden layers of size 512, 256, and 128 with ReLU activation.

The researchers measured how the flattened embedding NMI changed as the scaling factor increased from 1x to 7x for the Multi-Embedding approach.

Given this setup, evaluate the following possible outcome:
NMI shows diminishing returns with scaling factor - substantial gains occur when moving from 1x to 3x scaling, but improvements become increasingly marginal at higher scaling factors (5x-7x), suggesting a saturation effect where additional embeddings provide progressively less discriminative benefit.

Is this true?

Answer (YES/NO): NO